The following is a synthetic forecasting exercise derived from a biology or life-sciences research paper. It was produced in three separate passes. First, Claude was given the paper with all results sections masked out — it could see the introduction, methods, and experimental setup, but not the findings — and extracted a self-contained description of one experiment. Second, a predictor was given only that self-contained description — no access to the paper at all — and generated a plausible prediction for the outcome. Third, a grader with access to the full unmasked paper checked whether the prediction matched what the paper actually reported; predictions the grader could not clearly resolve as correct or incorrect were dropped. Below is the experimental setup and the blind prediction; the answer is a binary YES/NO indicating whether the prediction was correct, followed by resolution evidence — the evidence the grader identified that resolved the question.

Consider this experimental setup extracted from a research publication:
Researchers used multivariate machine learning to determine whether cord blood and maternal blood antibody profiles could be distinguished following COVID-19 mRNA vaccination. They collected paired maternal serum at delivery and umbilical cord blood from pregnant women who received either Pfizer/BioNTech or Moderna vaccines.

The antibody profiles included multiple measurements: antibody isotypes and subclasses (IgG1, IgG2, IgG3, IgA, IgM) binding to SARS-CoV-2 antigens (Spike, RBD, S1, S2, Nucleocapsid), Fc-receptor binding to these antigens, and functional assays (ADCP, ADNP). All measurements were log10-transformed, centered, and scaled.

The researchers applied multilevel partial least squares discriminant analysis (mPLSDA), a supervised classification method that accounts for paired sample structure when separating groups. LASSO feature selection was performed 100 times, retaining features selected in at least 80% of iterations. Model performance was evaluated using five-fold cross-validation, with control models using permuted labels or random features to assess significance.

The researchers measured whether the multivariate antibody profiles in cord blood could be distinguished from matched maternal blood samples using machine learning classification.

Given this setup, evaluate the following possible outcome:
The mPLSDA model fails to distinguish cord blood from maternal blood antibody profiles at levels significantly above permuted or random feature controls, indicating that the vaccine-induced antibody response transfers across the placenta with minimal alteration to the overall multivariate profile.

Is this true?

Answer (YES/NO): NO